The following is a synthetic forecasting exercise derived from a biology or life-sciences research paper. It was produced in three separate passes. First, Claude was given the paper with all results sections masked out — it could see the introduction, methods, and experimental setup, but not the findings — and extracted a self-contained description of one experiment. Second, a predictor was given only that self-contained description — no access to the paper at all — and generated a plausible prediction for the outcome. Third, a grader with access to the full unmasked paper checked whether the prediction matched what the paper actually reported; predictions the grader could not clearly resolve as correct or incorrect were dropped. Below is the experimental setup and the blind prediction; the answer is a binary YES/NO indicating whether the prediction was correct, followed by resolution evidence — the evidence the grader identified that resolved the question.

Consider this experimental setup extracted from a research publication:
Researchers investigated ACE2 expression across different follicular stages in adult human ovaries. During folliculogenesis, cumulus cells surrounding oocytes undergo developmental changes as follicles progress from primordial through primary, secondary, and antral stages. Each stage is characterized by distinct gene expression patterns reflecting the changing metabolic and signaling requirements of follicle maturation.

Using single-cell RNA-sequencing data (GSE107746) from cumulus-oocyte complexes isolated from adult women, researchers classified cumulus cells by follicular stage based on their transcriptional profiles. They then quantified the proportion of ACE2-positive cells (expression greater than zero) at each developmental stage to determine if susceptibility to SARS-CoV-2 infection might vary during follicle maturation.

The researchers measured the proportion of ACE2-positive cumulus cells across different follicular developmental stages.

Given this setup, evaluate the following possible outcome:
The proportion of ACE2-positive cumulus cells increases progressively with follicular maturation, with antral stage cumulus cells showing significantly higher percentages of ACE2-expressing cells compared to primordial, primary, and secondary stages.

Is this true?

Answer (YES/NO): YES